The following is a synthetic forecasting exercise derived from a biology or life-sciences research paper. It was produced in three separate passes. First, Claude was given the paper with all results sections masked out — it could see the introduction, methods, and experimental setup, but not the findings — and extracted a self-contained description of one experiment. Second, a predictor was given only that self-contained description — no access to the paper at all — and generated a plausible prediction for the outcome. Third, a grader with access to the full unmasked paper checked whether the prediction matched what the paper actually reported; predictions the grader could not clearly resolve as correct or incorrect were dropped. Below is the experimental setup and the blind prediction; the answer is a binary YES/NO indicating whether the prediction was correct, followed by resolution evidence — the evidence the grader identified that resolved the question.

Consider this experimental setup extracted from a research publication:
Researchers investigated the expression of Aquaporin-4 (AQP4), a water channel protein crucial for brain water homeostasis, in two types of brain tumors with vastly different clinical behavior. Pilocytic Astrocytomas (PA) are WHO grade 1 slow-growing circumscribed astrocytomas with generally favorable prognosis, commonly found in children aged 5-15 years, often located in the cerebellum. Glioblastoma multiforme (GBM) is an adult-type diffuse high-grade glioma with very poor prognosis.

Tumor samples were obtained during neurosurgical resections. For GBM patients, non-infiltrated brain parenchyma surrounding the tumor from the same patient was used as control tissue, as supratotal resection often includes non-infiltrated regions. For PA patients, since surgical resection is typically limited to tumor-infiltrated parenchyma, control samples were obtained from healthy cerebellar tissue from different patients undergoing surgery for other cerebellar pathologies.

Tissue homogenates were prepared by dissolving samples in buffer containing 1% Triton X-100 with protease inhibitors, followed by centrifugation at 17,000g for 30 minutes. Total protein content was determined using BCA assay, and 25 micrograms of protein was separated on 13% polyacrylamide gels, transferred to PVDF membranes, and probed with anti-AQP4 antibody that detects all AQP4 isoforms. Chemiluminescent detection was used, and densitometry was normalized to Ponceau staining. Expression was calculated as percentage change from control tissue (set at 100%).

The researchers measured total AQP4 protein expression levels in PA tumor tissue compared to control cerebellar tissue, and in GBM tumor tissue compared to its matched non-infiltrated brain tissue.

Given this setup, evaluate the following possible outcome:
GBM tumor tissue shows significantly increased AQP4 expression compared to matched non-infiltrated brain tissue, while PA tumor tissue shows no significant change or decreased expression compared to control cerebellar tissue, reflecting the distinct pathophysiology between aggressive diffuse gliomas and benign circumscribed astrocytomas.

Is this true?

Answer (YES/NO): NO